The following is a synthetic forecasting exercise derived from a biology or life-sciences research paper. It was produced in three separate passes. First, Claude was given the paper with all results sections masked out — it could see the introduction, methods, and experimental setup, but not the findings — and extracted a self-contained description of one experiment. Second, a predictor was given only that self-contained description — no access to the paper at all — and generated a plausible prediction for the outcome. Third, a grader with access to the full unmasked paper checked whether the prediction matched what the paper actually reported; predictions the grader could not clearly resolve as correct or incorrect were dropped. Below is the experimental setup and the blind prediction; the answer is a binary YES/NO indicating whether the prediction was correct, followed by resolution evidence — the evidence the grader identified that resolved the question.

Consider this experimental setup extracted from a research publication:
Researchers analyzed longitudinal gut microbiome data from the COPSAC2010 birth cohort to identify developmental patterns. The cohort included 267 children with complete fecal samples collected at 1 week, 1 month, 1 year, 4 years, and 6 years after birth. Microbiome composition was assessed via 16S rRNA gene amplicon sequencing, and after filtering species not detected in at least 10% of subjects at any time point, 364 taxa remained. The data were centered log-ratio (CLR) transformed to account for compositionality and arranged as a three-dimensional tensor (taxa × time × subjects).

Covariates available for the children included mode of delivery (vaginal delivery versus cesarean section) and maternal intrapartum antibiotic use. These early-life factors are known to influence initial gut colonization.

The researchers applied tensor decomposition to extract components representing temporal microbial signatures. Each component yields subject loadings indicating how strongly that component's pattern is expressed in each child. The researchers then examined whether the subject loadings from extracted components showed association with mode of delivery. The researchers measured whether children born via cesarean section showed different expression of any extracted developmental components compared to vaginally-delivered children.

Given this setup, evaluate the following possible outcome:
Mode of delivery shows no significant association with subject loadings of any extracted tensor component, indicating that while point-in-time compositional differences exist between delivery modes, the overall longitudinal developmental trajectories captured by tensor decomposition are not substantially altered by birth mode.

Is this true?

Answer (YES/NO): NO